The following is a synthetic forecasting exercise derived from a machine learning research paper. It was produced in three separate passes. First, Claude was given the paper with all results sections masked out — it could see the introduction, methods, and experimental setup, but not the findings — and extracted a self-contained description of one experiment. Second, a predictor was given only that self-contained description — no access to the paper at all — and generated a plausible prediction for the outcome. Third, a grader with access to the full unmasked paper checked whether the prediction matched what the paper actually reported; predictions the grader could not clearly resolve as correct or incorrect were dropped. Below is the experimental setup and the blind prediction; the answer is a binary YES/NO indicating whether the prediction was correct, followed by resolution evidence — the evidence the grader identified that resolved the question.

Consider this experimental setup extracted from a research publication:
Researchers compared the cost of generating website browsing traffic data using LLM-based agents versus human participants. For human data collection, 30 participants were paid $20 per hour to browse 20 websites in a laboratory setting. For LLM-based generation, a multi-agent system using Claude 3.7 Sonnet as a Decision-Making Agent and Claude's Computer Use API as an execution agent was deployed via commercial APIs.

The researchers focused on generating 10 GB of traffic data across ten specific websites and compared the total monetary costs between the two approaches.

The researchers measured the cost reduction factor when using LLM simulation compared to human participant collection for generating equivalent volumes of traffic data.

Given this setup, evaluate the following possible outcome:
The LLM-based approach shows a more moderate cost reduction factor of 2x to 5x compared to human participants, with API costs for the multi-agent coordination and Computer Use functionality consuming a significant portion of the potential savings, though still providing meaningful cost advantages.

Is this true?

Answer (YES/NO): YES